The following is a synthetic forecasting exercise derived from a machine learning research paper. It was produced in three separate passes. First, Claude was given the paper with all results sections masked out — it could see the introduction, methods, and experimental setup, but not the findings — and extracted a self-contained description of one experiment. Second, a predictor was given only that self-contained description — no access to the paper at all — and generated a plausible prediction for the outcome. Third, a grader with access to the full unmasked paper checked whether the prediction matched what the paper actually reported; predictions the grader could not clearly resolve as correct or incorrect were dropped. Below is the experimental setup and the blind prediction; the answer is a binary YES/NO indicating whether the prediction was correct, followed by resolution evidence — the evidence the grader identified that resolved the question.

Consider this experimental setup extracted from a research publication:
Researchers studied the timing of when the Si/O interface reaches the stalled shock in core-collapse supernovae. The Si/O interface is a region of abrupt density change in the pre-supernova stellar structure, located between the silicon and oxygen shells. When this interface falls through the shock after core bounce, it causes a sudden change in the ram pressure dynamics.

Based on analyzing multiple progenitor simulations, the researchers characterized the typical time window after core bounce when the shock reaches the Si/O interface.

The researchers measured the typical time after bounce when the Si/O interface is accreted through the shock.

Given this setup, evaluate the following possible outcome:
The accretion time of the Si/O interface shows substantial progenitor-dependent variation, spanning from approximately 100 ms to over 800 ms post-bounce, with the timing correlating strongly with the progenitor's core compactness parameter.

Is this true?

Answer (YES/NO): NO